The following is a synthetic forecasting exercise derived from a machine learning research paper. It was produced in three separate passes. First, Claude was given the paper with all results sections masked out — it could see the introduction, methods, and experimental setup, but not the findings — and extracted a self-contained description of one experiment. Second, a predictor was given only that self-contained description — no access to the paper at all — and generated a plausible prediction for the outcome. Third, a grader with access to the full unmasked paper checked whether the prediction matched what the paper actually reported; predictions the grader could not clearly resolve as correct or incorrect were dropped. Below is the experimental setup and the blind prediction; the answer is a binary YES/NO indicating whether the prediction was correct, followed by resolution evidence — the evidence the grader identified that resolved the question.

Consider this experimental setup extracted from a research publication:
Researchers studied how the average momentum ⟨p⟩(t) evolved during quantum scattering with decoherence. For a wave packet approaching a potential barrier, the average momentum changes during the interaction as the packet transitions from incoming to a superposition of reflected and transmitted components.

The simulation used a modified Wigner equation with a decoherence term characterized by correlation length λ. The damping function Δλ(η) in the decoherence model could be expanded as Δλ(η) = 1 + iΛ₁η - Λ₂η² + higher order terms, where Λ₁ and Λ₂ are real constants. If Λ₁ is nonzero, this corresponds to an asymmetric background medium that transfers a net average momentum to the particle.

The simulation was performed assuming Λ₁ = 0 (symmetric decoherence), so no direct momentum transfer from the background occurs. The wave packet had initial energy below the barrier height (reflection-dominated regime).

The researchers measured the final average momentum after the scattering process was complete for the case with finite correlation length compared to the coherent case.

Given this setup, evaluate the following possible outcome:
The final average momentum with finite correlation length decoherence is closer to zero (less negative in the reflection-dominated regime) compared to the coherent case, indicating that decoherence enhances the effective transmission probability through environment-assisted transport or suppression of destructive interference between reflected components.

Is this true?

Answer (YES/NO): YES